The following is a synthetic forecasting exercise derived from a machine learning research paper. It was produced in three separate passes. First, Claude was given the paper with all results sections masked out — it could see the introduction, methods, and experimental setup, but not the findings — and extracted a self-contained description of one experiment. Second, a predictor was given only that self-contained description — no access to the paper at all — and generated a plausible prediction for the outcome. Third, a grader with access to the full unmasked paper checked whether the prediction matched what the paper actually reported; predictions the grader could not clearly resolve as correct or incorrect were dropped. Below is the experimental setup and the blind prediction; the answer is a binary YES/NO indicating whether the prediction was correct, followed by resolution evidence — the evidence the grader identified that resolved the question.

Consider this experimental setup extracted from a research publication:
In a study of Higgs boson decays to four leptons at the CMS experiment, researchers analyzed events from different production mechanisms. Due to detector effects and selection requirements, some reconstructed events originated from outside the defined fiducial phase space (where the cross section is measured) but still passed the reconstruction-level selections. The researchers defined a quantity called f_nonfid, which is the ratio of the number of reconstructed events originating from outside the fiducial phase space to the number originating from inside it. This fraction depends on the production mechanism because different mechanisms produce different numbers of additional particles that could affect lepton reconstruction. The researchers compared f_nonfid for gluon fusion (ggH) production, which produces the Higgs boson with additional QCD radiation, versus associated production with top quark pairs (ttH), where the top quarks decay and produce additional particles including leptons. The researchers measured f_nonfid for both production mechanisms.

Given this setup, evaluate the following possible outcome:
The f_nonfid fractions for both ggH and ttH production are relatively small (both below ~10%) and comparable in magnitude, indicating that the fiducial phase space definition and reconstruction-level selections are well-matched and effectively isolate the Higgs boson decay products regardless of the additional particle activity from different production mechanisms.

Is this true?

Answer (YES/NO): NO